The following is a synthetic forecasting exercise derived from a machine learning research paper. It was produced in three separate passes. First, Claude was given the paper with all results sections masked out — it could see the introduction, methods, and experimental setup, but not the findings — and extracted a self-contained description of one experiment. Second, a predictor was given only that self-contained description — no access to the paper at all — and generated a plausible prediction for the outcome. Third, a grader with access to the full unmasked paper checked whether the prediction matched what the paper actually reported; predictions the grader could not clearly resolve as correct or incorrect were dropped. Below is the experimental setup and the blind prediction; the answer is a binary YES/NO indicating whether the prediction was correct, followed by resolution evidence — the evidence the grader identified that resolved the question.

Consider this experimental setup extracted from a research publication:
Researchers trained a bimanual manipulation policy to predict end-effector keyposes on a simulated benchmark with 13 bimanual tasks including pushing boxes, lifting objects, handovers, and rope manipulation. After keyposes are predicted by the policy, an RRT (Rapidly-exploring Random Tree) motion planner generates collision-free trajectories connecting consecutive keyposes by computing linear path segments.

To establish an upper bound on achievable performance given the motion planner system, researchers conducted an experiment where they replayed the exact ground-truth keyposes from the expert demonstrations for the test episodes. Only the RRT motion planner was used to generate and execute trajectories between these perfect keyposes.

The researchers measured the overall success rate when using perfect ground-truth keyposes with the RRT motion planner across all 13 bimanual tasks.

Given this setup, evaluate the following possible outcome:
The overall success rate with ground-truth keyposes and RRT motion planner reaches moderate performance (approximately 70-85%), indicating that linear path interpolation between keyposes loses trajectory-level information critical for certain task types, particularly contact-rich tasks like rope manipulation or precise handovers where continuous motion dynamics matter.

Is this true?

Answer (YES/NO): NO